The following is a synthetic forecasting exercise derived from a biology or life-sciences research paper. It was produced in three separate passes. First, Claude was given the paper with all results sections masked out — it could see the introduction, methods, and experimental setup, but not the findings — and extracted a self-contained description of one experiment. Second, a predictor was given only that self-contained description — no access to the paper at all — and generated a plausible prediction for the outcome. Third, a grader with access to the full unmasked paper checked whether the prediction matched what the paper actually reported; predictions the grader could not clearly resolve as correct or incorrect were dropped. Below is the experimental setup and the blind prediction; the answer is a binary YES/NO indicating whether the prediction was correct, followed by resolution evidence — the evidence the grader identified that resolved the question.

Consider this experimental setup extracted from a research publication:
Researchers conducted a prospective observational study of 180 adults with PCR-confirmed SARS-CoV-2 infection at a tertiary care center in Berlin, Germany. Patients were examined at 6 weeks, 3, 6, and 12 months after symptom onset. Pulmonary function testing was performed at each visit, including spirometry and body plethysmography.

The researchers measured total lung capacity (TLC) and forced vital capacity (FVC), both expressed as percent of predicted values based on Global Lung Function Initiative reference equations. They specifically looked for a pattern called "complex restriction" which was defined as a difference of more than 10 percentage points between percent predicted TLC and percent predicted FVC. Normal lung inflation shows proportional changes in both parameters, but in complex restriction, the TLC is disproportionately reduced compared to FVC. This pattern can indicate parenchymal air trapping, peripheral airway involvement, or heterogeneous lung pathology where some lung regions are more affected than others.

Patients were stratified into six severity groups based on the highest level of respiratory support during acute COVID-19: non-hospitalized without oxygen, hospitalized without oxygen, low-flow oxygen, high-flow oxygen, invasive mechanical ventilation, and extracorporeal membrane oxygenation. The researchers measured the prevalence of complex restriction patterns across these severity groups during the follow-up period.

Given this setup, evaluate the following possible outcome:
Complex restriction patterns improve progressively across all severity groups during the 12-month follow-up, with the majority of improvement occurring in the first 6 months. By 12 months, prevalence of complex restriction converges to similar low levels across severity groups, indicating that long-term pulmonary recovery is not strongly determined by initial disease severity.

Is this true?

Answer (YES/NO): NO